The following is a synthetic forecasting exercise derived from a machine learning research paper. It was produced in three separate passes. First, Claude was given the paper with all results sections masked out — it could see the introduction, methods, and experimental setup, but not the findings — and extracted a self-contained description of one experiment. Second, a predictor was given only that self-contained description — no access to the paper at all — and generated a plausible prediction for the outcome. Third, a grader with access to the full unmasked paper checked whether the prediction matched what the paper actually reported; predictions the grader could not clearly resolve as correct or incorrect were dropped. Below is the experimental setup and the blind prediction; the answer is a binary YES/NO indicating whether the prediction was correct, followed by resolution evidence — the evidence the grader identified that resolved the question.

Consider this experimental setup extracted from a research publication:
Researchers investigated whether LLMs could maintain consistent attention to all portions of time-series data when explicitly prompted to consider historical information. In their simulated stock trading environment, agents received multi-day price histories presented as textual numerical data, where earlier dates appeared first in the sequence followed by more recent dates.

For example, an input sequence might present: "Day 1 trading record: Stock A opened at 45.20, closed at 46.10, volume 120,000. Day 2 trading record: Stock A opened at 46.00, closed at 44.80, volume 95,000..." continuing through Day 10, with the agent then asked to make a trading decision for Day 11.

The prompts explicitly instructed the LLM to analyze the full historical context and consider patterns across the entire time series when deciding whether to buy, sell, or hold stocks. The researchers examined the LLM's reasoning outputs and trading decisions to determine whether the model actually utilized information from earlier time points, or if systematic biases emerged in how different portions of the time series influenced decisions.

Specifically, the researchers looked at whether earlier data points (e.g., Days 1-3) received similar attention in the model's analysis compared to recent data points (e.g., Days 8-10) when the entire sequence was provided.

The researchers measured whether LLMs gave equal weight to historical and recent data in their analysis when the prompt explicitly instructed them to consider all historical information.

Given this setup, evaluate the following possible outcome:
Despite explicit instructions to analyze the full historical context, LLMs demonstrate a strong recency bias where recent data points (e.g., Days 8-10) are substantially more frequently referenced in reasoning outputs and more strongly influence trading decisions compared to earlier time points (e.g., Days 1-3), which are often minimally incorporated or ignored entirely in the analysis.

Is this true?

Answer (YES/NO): YES